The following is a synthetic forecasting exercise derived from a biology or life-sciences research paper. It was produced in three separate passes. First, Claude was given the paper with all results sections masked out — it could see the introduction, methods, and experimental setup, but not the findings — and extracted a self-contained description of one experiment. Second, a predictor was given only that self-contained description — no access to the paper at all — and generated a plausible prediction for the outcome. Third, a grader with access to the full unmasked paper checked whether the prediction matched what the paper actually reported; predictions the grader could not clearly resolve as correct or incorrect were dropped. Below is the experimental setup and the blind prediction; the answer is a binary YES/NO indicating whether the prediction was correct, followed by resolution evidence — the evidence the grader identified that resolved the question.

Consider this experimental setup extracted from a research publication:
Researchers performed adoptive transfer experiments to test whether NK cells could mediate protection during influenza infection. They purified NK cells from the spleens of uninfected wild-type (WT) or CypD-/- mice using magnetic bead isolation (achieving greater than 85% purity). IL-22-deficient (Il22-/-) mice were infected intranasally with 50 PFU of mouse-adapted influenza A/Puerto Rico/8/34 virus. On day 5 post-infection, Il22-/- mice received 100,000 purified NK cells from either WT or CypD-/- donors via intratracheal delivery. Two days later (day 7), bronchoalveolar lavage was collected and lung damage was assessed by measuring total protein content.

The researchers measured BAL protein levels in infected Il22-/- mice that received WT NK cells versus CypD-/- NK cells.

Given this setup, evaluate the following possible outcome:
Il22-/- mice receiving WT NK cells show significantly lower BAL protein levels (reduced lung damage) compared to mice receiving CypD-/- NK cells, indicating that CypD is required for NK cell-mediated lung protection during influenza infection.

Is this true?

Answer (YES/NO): YES